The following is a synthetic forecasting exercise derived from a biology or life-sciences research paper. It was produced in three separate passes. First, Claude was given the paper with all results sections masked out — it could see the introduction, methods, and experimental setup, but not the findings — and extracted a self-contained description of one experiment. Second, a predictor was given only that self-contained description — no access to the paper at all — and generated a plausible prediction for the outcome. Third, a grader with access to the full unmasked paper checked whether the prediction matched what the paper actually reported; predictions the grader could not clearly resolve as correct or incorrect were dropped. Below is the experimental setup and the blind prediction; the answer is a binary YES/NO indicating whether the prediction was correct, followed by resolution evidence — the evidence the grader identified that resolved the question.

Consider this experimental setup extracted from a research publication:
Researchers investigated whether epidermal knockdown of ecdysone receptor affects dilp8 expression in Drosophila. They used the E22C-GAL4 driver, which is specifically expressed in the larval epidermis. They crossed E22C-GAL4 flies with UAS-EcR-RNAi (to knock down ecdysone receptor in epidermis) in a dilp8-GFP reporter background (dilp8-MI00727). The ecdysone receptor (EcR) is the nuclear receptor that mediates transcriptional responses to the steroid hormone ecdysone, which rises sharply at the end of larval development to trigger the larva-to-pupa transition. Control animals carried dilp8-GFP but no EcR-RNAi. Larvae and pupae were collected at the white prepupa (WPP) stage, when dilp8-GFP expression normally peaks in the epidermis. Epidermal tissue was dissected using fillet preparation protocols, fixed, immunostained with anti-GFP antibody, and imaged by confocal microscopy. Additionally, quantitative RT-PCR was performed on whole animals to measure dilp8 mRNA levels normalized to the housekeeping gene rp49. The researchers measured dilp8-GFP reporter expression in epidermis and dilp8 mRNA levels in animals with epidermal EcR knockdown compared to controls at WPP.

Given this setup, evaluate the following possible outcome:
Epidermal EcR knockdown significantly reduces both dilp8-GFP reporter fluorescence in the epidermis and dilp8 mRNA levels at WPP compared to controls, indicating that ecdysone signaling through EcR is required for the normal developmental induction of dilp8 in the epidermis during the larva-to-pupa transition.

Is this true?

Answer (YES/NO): YES